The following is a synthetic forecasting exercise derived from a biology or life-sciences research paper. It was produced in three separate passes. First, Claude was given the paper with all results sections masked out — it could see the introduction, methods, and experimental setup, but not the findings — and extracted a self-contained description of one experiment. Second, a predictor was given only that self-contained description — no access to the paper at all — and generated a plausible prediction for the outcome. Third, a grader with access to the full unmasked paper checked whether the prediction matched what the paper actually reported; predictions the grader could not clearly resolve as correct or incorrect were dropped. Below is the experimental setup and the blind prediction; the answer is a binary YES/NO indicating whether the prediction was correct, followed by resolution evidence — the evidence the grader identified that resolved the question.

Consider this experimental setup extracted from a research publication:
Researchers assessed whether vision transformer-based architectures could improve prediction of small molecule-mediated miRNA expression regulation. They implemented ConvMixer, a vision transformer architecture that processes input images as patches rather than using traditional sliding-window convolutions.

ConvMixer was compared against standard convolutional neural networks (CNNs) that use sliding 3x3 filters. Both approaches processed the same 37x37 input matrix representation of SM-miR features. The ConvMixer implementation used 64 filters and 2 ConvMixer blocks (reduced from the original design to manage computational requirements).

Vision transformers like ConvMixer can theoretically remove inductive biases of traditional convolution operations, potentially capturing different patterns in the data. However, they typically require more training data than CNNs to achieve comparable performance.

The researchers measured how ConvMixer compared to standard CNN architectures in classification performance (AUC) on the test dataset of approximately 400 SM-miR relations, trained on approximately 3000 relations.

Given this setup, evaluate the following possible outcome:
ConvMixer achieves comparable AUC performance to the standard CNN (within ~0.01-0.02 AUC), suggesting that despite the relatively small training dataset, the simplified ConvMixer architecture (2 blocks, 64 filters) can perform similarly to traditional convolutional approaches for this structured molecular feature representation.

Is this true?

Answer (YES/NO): NO